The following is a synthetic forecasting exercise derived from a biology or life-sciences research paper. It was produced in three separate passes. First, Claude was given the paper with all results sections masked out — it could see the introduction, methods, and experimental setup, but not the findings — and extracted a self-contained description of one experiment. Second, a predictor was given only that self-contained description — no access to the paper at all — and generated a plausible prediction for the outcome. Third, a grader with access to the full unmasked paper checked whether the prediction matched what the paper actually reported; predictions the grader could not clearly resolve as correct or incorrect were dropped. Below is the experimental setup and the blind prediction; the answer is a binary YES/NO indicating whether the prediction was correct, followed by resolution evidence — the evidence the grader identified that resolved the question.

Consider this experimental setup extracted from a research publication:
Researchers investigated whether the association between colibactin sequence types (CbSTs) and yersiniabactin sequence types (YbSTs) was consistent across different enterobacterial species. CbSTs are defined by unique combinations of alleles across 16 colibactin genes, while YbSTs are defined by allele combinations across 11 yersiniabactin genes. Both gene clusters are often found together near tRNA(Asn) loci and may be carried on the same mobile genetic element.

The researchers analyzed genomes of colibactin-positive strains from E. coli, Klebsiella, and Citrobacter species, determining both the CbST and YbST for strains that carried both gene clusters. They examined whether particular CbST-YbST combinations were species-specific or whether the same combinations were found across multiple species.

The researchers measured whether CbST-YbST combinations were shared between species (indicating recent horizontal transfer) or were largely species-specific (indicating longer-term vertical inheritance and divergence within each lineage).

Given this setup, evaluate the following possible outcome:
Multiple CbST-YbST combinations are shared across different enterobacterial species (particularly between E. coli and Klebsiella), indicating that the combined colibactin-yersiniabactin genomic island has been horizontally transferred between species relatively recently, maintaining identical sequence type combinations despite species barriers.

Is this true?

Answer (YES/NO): NO